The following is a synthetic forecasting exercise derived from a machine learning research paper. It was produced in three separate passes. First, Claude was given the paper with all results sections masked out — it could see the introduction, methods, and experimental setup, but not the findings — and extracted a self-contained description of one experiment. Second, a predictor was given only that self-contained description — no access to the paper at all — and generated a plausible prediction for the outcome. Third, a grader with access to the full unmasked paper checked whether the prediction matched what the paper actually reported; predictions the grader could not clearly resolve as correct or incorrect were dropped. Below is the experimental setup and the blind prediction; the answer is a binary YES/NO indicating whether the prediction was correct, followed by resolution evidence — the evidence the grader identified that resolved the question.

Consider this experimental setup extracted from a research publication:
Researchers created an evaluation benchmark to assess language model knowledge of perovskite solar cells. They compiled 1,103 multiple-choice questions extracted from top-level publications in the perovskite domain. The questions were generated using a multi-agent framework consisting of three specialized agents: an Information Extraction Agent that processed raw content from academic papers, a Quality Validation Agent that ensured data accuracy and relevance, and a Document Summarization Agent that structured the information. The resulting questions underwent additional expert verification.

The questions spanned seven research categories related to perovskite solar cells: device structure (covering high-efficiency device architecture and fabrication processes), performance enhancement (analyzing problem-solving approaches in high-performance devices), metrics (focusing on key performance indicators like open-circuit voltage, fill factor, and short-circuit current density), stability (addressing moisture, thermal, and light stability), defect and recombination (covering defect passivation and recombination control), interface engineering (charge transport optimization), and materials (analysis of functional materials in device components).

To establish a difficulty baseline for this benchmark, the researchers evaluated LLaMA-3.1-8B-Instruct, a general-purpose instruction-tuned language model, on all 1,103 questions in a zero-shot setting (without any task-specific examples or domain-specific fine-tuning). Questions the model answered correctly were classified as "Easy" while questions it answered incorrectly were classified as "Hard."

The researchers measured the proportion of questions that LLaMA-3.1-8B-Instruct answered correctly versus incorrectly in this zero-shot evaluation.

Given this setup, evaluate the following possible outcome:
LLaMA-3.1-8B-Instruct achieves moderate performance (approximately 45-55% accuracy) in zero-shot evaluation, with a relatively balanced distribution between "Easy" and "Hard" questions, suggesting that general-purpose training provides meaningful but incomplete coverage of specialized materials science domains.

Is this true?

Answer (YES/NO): NO